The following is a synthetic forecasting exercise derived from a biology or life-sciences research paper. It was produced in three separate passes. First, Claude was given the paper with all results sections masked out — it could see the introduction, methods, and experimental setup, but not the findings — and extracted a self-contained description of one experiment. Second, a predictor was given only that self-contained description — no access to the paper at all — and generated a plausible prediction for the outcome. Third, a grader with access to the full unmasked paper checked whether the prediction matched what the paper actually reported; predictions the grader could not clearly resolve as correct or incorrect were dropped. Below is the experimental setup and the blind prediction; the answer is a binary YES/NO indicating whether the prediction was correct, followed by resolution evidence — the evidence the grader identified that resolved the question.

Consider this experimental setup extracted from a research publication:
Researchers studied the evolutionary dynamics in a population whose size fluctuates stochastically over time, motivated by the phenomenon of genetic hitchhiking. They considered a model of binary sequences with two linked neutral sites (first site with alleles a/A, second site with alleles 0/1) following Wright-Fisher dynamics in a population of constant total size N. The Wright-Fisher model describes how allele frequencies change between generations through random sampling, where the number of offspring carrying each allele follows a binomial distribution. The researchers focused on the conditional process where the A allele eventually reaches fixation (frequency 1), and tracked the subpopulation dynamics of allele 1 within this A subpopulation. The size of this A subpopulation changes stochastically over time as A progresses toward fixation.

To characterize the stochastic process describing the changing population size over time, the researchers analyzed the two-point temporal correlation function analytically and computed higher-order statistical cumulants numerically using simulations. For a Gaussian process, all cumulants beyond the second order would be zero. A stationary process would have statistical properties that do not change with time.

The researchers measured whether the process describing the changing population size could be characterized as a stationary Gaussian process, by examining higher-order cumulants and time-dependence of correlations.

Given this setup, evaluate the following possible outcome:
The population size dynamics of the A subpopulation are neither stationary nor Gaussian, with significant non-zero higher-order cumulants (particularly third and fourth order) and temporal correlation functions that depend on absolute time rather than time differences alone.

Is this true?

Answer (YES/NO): YES